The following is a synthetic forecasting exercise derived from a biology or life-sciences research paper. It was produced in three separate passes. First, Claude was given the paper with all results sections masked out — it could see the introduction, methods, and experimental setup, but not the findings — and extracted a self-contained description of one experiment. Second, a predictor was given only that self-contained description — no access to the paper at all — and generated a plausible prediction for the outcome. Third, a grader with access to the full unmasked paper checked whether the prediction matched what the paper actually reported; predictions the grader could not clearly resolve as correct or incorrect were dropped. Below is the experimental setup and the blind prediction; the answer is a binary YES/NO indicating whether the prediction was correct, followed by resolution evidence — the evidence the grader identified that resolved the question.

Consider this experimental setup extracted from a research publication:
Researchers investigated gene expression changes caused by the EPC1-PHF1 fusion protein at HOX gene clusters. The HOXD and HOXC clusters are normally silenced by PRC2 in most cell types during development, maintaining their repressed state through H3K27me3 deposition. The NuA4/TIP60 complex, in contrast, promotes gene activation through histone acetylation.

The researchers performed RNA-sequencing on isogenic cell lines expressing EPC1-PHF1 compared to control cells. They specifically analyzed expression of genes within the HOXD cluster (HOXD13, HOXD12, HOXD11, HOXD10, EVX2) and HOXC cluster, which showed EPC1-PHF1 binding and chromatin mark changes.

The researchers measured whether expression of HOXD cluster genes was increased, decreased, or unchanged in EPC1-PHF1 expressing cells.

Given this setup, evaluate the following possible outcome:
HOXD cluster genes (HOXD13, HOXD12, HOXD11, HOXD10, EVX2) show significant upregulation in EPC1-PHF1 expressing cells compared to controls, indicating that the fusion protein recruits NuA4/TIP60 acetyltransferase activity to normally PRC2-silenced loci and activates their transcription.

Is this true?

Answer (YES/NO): NO